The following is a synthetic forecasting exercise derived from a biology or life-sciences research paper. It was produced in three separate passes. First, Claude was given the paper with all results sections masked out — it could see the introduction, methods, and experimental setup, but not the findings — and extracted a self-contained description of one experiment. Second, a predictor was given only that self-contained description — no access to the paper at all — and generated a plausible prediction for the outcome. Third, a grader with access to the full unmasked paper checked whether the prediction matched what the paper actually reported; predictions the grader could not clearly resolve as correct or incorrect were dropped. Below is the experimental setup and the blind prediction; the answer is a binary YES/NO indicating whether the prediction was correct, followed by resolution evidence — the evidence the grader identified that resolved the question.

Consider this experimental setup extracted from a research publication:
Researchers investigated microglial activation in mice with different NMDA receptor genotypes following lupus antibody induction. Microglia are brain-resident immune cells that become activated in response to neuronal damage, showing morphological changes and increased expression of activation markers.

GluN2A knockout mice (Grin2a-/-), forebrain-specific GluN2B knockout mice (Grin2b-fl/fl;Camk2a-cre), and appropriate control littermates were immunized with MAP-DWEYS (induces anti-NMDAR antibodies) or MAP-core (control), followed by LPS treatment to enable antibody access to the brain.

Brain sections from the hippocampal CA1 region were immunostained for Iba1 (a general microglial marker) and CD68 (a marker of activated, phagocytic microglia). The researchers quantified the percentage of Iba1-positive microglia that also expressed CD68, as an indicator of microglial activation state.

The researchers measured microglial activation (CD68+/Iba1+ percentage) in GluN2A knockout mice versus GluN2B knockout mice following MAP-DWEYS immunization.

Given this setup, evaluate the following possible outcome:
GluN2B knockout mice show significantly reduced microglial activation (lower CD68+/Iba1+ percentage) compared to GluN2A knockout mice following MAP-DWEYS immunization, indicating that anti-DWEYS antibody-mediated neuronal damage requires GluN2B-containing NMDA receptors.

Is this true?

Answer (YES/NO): NO